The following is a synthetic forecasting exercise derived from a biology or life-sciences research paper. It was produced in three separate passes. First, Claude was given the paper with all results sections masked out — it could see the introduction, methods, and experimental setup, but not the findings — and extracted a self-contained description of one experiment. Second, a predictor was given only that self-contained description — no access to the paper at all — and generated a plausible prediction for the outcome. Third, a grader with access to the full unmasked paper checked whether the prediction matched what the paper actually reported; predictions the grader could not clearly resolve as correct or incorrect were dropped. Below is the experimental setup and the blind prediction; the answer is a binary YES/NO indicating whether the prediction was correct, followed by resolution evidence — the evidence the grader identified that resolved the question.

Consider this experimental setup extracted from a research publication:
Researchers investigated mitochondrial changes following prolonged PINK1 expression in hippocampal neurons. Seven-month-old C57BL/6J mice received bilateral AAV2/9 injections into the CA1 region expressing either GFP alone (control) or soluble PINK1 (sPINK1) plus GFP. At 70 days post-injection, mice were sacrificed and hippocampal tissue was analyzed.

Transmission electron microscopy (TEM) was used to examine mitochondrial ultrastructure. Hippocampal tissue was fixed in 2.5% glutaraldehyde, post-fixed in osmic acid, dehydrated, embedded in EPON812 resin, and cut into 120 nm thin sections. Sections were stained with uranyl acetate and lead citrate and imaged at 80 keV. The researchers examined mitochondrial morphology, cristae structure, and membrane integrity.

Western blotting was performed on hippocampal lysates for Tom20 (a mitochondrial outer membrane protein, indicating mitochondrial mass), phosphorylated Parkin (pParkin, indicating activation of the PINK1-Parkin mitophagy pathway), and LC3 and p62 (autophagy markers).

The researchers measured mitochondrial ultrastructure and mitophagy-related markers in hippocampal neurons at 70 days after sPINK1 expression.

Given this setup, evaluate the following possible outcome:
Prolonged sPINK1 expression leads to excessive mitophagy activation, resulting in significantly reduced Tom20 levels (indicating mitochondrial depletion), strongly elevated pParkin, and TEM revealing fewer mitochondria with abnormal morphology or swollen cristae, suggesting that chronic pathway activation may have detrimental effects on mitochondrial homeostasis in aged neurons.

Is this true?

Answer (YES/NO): YES